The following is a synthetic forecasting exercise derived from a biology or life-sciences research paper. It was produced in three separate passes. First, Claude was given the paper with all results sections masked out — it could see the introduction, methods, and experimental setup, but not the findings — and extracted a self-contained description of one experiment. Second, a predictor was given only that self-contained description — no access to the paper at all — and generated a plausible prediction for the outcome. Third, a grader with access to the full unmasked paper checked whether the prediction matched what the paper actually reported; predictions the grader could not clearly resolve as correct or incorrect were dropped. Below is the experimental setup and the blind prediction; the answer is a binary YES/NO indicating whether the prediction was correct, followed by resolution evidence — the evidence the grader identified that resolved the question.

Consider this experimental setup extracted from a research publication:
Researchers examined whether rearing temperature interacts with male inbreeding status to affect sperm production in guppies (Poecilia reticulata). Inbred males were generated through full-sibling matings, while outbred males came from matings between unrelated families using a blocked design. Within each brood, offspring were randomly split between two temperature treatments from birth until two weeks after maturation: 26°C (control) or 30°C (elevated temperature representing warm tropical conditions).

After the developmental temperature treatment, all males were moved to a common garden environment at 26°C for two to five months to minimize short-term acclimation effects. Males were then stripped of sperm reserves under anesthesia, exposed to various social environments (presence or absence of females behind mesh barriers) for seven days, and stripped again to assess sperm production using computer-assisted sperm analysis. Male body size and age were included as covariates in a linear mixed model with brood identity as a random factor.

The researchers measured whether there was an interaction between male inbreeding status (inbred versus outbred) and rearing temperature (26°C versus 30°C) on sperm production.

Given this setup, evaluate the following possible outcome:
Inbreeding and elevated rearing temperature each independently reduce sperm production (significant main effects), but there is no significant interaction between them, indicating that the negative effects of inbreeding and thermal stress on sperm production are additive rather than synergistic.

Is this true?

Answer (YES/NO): NO